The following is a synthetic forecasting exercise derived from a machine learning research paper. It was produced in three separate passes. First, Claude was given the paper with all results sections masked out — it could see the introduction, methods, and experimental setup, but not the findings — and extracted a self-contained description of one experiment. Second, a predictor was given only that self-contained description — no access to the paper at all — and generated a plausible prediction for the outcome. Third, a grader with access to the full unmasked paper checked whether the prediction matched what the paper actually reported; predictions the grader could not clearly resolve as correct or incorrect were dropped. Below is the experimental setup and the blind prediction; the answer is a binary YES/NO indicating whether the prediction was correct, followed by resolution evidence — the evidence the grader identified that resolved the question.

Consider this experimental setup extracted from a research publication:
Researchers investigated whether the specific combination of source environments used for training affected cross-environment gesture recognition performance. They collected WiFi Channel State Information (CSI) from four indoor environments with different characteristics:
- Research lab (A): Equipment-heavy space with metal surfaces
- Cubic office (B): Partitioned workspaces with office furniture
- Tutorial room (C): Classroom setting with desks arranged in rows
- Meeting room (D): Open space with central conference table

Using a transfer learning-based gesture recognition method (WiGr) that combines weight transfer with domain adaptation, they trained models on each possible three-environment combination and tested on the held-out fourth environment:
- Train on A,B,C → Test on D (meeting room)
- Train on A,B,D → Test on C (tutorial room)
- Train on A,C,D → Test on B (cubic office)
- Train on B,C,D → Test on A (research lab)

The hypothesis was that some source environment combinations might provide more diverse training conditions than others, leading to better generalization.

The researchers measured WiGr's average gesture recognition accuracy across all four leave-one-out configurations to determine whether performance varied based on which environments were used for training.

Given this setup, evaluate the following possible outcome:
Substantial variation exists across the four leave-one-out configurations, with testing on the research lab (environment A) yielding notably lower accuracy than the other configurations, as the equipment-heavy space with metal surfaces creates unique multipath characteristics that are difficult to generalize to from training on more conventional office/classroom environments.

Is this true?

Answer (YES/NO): NO